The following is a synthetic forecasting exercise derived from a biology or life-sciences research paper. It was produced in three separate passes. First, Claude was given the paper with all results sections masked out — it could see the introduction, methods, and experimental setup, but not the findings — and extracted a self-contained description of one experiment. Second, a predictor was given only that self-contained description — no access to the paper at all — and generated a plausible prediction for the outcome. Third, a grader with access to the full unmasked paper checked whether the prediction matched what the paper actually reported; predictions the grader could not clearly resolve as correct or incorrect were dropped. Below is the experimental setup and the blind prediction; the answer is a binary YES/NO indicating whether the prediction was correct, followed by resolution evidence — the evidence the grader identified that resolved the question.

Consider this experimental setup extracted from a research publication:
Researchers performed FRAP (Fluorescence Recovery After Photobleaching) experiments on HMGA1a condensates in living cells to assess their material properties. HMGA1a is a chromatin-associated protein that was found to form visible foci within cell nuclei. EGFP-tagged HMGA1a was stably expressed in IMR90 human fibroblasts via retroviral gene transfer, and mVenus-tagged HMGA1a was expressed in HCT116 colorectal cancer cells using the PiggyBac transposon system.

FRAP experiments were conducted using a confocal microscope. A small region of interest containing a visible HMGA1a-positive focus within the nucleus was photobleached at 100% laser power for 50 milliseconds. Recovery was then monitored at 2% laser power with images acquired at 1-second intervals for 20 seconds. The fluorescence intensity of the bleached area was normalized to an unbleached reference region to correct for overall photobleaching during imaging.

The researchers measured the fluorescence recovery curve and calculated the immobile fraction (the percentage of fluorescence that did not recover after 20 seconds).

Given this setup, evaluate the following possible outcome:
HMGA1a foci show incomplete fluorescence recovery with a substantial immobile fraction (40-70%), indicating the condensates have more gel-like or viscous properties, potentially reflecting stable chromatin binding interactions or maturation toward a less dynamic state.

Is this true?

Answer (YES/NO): NO